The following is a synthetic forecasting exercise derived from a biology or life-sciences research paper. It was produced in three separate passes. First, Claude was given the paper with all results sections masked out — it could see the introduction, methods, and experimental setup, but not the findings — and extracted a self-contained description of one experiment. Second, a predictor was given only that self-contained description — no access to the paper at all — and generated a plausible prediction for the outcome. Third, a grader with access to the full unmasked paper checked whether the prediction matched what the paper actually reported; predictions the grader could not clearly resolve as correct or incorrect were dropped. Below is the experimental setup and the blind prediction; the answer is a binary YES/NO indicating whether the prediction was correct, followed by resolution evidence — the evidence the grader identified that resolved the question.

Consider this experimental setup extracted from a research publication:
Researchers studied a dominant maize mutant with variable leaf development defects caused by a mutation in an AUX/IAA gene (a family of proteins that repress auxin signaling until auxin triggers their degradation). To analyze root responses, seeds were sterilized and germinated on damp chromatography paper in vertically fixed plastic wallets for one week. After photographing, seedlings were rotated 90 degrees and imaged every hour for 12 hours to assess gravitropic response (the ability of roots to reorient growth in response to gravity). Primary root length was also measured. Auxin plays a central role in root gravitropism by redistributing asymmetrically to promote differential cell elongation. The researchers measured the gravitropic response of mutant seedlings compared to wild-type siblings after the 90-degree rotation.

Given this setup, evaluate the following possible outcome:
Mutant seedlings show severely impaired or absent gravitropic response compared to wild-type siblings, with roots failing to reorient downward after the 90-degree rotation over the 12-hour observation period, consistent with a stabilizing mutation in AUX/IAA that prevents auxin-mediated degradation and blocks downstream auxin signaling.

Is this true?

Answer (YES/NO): NO